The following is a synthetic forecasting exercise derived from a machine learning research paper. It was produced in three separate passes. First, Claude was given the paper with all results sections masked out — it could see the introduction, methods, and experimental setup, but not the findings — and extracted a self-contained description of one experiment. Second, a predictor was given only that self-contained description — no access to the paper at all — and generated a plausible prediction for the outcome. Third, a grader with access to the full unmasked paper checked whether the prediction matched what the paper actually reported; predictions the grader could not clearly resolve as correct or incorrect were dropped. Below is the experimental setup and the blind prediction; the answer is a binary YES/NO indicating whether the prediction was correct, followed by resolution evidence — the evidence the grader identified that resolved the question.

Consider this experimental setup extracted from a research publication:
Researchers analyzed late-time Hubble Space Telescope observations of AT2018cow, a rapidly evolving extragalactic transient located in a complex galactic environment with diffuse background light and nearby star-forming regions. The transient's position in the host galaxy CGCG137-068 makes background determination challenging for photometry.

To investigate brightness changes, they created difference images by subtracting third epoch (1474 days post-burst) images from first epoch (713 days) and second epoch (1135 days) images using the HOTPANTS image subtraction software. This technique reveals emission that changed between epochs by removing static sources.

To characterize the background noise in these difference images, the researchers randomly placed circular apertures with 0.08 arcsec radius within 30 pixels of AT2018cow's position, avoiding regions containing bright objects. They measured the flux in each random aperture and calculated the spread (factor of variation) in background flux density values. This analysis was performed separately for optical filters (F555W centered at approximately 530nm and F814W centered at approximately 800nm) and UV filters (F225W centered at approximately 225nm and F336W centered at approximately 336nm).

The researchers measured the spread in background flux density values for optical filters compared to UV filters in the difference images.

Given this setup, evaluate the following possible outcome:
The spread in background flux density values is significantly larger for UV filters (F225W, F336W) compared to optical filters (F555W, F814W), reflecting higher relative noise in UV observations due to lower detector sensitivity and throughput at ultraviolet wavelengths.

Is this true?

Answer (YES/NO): YES